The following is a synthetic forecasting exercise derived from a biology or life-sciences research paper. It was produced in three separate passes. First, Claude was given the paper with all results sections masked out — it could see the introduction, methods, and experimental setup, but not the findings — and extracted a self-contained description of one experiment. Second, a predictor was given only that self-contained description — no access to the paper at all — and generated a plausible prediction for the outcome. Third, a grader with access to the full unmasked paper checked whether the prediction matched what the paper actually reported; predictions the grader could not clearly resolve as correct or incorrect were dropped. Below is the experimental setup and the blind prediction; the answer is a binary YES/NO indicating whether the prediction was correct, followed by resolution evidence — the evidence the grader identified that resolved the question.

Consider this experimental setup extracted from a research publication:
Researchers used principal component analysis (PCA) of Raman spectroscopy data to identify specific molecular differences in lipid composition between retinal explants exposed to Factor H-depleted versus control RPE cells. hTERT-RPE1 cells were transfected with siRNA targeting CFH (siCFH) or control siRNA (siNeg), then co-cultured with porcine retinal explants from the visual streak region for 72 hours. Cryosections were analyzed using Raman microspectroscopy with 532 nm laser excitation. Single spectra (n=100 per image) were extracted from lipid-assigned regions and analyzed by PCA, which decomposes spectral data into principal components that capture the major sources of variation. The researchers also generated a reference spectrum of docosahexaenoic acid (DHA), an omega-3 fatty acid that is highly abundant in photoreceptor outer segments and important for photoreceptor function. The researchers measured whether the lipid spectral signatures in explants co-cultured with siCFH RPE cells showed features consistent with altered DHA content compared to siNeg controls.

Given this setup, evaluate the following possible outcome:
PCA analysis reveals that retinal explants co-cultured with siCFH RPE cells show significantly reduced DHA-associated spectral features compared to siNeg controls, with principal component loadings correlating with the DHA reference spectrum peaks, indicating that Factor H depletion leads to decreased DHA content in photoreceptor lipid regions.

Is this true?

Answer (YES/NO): NO